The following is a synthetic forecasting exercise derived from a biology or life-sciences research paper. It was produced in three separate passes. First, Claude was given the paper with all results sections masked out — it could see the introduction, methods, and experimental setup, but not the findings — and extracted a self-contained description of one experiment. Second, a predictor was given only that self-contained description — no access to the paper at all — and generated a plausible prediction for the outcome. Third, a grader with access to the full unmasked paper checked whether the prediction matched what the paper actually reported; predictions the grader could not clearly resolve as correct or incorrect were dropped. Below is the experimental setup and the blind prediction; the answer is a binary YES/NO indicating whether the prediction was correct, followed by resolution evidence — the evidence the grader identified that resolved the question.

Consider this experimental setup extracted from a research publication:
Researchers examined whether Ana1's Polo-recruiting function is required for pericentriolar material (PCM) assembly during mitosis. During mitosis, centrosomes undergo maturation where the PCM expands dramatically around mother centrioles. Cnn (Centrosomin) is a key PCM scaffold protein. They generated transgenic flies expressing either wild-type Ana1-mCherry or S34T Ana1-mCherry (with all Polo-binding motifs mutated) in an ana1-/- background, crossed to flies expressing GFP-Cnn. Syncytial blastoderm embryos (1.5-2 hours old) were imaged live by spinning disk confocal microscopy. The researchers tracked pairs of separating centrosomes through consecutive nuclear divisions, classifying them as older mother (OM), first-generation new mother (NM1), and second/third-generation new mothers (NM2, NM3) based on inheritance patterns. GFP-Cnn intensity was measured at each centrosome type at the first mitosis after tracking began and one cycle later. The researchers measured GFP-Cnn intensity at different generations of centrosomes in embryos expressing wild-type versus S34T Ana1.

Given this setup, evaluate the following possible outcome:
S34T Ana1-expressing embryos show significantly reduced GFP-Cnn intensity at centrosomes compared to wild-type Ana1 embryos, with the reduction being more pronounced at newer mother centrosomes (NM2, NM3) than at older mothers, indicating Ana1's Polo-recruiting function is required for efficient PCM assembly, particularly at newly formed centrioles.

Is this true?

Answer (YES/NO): YES